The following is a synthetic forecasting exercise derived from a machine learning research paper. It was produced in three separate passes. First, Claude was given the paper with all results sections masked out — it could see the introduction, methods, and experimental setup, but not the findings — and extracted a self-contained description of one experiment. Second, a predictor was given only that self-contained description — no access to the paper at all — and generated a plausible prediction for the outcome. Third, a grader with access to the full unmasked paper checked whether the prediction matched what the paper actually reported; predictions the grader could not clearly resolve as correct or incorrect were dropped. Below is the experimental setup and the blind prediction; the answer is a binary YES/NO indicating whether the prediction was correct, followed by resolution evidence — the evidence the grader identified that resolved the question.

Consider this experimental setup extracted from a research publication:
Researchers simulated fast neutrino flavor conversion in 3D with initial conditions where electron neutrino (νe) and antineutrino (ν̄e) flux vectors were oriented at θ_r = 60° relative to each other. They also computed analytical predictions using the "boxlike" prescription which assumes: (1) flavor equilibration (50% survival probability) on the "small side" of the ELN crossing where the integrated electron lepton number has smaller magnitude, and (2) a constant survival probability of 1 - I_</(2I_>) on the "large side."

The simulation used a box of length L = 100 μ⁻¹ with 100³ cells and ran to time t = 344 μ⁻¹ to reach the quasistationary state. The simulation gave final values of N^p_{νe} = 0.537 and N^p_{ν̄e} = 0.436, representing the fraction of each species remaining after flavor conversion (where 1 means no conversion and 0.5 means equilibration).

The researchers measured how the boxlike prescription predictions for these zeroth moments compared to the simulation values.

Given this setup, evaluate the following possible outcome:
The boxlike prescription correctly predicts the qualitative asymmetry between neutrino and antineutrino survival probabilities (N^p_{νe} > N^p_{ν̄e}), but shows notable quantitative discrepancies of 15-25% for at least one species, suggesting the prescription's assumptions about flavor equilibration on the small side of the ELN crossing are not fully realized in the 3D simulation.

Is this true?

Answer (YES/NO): NO